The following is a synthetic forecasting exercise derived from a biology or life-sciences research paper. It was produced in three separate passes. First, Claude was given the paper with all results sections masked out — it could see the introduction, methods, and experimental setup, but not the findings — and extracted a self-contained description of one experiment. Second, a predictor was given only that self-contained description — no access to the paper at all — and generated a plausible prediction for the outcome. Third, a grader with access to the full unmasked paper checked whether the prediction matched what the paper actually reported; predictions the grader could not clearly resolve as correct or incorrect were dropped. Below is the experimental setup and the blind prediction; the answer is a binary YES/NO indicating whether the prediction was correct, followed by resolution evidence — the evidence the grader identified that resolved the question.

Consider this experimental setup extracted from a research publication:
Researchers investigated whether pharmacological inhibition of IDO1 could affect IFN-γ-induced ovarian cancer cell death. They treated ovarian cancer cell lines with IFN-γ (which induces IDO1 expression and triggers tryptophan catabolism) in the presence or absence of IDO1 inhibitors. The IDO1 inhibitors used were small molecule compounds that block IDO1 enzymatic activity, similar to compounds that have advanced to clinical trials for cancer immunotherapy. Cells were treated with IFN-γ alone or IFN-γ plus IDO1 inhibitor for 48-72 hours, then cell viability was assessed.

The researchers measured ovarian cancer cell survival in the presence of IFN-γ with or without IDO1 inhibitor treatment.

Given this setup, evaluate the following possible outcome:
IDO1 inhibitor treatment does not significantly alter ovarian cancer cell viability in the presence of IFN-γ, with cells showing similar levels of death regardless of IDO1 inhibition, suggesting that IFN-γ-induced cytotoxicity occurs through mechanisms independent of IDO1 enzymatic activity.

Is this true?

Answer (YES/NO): NO